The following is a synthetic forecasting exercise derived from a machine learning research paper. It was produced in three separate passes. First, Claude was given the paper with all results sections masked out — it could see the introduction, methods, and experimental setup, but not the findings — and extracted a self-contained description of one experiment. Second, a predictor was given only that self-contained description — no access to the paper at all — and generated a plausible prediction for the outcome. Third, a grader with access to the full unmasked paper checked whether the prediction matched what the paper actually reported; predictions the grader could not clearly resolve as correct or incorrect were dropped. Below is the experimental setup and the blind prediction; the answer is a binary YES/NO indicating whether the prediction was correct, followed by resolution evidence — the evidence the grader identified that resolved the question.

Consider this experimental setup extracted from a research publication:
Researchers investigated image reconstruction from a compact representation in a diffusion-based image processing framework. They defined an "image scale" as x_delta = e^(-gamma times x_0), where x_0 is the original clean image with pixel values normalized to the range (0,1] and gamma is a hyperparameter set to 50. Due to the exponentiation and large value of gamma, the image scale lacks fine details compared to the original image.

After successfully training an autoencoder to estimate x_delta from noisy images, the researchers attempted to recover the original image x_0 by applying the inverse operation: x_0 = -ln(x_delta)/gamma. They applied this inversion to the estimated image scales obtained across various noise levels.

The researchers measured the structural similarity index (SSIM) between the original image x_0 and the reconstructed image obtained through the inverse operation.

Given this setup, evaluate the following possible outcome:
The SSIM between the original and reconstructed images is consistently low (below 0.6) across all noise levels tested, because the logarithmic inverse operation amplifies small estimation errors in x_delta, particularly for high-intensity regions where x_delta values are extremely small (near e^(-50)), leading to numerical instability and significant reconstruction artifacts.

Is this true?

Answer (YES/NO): YES